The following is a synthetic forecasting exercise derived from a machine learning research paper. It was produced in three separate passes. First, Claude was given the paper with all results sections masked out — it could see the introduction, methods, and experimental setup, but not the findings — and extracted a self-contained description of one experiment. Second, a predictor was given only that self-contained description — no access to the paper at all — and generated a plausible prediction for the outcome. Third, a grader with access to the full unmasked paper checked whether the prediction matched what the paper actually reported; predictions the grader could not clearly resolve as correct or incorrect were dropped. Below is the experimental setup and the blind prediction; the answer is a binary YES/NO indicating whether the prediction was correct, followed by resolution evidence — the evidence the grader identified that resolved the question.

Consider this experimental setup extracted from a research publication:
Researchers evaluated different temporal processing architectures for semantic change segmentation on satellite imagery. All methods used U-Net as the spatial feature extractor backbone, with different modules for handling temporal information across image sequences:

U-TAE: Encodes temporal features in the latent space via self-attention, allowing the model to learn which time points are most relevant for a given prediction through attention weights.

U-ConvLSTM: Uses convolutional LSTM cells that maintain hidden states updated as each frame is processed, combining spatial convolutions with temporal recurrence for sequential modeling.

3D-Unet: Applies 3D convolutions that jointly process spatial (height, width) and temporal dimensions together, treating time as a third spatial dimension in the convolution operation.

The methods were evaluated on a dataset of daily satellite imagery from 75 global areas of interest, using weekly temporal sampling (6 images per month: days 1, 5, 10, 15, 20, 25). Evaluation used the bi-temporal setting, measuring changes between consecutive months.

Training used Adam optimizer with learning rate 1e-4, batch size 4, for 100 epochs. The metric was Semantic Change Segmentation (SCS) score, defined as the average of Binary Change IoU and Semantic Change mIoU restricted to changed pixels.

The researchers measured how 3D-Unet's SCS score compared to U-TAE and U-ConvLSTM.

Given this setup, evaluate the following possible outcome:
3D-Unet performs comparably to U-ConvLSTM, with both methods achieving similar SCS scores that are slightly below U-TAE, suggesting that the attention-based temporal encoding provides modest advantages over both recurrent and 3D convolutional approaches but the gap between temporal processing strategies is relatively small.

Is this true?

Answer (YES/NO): NO